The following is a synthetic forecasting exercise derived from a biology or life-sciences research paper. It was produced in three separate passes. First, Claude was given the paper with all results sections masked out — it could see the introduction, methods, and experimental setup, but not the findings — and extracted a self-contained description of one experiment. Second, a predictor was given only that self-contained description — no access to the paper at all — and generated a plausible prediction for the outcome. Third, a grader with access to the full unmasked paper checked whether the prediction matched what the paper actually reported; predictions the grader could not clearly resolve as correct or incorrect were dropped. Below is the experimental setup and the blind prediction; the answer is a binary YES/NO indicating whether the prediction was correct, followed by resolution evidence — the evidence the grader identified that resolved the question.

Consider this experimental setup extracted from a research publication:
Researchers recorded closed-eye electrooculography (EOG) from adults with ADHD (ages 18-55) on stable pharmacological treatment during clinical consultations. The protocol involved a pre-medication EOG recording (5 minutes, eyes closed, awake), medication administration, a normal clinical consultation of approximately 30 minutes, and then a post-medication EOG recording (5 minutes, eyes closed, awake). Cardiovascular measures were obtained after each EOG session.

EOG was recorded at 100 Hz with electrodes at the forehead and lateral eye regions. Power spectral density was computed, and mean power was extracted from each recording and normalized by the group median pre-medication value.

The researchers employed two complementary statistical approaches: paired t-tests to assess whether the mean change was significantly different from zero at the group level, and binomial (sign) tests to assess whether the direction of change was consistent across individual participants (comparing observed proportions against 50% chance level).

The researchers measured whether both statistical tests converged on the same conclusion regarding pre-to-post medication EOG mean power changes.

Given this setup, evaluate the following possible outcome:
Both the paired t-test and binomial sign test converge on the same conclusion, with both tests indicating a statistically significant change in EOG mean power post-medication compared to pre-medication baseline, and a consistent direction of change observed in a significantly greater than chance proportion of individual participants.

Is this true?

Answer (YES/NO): YES